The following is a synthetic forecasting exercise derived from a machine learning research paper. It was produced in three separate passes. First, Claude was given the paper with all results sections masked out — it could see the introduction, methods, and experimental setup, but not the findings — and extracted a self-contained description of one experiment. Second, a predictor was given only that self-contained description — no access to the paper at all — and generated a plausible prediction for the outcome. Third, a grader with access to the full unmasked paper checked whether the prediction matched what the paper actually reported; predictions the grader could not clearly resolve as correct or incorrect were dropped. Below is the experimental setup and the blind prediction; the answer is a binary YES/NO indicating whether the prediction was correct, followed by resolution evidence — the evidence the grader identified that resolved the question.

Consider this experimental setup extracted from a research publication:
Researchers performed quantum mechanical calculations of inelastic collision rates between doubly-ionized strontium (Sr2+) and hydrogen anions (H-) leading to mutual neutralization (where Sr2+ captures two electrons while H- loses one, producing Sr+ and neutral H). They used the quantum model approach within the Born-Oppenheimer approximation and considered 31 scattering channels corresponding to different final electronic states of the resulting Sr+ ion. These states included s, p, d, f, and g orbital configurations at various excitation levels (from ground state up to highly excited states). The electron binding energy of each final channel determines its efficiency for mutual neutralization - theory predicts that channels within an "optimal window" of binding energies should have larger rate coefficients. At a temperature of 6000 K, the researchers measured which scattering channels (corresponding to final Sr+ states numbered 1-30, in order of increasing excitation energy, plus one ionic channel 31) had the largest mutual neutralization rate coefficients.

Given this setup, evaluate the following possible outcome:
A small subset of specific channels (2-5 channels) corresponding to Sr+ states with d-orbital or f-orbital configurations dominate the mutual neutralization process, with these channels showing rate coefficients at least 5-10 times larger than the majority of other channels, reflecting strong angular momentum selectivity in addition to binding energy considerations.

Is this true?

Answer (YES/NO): NO